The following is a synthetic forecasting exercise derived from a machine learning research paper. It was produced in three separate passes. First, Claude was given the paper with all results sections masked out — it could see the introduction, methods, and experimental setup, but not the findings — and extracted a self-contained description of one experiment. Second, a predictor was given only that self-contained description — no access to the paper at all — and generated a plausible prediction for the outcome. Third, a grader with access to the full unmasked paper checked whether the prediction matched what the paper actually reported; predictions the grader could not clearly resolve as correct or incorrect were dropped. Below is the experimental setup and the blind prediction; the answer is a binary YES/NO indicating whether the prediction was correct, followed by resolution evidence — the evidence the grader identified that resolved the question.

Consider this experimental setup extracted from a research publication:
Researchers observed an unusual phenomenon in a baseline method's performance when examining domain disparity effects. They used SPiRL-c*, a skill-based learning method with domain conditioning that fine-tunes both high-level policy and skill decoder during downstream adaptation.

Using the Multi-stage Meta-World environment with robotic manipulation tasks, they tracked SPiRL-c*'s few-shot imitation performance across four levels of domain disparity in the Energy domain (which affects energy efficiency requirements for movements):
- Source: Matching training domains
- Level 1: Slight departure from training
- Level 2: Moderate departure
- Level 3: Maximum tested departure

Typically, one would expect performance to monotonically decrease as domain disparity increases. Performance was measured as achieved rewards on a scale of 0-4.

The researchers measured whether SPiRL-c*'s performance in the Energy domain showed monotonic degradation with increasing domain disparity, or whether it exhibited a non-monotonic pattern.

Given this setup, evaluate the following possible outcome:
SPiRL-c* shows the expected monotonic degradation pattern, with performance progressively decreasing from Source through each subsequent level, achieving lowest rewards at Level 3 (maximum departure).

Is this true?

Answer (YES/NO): NO